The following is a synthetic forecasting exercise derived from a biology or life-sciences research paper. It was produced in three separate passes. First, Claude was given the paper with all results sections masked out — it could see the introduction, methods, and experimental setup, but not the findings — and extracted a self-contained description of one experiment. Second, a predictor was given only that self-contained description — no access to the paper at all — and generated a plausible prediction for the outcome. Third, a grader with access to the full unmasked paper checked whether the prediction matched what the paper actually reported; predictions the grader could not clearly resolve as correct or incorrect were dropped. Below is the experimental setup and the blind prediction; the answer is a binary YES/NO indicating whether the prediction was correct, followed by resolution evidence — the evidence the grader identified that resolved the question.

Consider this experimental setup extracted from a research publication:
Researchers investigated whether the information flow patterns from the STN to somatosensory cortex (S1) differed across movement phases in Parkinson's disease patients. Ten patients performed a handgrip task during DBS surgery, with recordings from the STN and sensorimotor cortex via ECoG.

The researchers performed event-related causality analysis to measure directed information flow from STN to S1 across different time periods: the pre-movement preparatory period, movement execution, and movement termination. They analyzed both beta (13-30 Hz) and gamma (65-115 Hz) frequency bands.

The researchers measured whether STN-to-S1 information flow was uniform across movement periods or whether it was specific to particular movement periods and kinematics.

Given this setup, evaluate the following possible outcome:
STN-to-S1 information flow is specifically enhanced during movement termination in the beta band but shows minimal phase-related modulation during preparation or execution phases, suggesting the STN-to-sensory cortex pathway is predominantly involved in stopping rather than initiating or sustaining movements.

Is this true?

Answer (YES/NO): NO